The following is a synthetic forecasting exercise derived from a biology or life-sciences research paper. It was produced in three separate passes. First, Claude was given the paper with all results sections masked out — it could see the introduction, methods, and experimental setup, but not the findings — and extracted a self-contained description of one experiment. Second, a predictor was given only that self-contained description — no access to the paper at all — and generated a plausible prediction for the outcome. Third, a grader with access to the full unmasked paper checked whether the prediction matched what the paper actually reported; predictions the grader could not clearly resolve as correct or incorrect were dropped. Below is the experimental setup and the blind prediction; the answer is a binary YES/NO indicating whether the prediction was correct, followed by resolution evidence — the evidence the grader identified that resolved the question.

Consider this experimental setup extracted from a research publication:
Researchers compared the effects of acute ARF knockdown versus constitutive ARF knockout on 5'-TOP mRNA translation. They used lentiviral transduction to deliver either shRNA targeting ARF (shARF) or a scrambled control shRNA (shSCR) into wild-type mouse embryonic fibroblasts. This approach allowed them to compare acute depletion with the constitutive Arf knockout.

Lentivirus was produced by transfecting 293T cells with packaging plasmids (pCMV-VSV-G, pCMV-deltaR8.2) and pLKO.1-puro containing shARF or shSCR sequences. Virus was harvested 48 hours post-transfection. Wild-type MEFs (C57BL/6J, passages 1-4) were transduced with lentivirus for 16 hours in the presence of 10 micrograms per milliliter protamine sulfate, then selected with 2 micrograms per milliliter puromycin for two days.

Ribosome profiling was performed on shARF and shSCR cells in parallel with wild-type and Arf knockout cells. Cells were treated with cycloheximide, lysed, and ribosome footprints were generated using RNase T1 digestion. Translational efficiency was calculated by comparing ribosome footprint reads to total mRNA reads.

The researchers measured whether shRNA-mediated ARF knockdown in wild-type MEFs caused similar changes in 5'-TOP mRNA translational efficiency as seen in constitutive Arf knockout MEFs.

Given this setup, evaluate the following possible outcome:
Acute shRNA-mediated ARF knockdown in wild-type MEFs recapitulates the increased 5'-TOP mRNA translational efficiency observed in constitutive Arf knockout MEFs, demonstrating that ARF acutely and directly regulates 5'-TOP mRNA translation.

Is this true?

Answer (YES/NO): YES